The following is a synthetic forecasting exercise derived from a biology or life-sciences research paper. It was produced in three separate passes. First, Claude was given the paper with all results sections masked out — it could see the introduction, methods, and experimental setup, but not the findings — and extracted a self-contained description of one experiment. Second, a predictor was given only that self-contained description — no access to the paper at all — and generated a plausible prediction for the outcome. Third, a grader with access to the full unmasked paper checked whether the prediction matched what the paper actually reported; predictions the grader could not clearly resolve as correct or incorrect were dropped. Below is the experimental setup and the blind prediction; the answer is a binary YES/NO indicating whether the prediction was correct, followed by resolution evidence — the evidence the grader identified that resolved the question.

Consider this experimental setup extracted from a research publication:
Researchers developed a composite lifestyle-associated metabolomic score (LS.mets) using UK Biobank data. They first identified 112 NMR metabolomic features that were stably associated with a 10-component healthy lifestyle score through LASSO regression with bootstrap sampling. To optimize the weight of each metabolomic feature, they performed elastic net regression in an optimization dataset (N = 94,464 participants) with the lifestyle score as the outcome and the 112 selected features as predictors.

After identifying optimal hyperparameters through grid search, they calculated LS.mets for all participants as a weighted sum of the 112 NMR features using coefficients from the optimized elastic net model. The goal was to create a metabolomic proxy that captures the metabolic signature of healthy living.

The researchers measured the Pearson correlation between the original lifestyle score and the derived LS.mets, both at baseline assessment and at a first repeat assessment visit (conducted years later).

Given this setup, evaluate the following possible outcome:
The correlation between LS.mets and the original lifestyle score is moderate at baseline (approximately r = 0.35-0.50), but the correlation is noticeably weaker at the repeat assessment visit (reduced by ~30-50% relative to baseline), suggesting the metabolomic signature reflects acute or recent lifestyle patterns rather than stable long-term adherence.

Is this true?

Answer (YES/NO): NO